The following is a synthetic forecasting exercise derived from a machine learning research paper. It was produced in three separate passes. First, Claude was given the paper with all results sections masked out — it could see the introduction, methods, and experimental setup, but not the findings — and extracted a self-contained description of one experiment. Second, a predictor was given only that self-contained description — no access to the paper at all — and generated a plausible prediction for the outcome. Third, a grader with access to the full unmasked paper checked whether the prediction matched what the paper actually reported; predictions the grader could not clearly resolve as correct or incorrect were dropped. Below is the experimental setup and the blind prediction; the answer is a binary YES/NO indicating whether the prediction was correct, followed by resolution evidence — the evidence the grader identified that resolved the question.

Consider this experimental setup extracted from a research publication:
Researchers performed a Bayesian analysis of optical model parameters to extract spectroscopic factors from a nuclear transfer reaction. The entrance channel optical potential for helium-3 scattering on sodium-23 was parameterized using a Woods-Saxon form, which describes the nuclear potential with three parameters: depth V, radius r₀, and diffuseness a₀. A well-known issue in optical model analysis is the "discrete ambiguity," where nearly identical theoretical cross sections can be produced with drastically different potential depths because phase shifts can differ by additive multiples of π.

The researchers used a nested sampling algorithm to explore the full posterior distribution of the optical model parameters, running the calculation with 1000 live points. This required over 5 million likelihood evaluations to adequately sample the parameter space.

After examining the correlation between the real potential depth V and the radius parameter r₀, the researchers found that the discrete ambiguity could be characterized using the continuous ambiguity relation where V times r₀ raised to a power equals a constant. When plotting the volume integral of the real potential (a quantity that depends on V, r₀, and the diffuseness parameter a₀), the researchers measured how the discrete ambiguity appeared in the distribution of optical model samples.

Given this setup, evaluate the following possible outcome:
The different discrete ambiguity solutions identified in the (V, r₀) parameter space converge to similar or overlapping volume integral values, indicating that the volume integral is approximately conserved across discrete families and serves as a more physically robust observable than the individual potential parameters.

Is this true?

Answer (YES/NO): NO